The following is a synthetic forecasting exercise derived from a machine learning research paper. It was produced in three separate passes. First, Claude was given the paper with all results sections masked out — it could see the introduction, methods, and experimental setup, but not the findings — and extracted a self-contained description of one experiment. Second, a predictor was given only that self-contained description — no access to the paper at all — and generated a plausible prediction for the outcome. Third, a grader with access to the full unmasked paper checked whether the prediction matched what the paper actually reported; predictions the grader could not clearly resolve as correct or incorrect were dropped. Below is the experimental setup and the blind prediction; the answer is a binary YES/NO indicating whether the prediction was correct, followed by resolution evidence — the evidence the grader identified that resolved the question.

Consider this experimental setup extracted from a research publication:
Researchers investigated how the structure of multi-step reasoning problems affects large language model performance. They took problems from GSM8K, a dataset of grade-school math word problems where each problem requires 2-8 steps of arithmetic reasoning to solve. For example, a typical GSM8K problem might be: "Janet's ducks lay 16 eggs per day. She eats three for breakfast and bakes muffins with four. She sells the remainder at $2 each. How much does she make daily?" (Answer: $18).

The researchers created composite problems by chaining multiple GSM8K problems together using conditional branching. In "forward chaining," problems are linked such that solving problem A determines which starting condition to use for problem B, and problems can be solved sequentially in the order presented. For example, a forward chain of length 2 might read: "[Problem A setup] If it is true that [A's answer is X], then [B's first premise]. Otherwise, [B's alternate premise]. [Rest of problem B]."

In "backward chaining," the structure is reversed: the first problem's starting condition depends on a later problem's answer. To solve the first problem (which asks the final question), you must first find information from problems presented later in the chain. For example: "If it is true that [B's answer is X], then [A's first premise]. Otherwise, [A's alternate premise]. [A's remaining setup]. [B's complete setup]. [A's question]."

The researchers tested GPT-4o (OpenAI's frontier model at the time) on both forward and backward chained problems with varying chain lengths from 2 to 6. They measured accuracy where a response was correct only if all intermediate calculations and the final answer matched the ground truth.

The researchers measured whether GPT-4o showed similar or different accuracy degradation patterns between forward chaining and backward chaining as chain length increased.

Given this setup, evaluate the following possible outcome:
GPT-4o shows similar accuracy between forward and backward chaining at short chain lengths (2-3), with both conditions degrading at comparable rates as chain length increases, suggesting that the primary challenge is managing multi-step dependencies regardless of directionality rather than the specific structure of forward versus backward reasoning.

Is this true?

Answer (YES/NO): NO